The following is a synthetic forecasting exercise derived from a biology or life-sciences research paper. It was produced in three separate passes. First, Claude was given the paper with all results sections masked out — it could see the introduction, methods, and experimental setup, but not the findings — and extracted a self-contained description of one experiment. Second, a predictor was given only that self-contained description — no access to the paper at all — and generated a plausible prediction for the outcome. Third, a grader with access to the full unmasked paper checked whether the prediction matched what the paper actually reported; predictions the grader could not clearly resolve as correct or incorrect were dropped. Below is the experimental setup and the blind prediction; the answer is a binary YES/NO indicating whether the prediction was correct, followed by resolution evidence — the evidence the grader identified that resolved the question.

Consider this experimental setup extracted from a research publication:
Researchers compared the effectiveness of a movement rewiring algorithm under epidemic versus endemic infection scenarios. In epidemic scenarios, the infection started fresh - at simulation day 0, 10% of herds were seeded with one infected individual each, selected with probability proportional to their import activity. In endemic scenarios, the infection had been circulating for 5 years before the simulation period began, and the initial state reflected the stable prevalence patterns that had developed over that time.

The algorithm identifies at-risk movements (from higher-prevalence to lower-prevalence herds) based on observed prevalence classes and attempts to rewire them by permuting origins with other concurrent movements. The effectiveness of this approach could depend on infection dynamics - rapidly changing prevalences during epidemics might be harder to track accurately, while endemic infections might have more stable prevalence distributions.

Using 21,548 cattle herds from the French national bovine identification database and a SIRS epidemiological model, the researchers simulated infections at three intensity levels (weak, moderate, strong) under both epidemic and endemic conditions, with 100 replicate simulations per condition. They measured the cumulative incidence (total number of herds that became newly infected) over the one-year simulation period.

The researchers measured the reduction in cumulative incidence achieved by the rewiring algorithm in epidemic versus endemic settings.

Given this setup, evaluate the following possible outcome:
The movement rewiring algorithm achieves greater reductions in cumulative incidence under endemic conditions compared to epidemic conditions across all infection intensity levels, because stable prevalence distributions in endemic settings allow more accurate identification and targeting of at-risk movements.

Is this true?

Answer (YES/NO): NO